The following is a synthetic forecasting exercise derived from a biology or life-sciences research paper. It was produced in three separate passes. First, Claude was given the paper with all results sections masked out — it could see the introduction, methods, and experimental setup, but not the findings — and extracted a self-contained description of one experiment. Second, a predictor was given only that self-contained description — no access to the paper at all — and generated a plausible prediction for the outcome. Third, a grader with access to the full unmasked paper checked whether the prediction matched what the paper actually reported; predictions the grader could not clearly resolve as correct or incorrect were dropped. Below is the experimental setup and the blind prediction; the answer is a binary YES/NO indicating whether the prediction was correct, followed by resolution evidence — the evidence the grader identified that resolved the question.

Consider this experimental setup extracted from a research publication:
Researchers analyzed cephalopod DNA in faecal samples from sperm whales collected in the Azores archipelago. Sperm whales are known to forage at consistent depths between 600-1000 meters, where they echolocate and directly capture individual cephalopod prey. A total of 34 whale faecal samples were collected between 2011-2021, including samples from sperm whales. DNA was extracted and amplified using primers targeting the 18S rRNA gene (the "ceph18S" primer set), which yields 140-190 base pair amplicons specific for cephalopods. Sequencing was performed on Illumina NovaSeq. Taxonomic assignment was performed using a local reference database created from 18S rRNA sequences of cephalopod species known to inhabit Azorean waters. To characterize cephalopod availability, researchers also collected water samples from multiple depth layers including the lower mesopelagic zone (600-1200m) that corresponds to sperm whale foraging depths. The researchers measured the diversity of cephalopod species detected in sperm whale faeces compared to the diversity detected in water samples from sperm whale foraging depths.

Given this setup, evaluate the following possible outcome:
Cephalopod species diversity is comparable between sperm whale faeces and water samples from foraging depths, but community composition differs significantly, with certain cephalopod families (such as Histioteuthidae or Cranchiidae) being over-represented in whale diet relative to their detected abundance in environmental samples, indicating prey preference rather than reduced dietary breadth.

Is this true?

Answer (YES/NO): NO